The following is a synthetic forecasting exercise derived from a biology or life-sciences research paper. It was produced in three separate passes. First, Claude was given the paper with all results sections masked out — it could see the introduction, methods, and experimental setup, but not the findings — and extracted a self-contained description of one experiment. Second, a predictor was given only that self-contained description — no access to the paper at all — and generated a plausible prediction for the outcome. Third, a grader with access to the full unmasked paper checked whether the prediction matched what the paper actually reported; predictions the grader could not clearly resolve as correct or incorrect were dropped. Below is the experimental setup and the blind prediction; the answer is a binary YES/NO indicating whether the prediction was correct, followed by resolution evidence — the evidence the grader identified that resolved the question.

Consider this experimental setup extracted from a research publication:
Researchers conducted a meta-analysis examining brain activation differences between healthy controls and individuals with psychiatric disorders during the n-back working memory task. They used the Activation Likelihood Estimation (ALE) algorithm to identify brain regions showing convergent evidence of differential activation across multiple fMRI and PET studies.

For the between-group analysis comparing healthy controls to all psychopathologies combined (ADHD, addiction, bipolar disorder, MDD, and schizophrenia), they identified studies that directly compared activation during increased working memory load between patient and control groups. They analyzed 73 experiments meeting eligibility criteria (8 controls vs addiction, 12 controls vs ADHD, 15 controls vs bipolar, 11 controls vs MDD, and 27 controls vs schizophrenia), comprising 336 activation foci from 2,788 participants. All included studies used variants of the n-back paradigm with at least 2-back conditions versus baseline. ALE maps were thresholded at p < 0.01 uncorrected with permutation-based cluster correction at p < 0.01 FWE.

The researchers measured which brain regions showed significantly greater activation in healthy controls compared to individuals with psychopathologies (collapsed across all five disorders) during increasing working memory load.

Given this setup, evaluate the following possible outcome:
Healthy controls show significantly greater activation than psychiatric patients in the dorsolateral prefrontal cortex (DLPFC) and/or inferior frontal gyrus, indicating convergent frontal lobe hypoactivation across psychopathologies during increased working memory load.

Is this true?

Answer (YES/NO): NO